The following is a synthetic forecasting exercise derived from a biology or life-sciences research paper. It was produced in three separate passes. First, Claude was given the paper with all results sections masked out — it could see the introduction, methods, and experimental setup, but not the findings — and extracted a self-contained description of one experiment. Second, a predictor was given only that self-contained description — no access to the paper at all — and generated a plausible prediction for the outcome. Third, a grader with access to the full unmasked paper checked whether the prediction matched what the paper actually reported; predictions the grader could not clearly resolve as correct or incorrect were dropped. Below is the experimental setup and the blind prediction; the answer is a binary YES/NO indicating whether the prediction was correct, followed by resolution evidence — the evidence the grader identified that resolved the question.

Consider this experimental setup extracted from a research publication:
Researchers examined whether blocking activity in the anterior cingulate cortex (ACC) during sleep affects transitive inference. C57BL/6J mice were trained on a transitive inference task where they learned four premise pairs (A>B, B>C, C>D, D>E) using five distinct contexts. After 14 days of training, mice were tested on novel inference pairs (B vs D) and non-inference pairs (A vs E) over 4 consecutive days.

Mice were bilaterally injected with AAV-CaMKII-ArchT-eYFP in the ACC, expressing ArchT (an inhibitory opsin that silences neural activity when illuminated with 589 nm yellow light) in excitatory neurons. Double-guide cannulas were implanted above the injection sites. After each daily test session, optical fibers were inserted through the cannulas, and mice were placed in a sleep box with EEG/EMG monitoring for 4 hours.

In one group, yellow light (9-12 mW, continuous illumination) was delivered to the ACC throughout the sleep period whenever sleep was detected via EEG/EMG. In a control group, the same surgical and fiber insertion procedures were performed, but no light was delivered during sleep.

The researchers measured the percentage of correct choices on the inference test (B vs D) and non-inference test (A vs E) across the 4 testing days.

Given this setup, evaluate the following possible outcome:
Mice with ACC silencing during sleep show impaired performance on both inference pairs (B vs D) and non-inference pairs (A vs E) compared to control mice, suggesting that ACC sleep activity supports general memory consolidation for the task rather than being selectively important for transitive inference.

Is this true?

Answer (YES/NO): NO